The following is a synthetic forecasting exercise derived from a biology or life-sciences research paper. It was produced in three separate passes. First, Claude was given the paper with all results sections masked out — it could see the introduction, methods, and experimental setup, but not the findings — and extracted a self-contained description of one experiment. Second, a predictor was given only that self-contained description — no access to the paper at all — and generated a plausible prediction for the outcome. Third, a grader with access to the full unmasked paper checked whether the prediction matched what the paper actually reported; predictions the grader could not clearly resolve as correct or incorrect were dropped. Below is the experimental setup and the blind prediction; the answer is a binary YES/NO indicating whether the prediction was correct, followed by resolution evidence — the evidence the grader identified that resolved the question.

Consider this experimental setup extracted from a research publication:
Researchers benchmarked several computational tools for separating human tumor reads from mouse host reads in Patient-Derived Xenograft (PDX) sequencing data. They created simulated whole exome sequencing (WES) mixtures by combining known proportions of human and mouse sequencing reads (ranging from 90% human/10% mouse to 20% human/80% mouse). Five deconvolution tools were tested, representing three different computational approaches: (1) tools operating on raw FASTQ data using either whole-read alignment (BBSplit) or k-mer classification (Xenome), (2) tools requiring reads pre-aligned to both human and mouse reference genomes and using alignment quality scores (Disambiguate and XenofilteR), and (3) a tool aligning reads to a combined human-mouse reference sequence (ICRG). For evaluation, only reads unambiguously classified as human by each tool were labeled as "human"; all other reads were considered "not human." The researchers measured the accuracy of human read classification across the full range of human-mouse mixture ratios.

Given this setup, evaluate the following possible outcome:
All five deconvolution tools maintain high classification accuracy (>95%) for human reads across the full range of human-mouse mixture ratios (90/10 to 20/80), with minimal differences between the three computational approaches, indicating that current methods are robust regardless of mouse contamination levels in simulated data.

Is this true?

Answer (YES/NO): NO